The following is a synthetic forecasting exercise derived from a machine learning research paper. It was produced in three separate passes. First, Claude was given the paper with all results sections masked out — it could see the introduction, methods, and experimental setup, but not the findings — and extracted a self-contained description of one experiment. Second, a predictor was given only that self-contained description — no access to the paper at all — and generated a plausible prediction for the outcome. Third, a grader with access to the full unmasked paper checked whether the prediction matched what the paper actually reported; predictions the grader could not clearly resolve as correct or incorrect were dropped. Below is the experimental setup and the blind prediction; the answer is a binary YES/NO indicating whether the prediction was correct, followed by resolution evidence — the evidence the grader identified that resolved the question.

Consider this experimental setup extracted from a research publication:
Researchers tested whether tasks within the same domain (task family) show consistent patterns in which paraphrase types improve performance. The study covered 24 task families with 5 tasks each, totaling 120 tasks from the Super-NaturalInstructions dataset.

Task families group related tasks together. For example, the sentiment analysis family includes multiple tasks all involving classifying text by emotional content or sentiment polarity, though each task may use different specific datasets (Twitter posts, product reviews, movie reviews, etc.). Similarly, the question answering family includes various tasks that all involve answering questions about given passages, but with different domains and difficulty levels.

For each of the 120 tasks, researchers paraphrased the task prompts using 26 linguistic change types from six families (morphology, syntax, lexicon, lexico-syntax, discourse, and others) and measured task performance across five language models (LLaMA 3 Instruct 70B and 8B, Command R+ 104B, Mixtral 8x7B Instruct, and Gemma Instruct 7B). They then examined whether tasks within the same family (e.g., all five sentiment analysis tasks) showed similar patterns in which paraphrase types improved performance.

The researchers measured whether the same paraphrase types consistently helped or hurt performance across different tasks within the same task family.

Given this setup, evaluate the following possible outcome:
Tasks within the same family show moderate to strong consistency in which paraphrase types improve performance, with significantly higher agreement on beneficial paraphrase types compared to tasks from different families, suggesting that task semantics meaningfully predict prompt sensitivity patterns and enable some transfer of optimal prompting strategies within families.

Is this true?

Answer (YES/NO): NO